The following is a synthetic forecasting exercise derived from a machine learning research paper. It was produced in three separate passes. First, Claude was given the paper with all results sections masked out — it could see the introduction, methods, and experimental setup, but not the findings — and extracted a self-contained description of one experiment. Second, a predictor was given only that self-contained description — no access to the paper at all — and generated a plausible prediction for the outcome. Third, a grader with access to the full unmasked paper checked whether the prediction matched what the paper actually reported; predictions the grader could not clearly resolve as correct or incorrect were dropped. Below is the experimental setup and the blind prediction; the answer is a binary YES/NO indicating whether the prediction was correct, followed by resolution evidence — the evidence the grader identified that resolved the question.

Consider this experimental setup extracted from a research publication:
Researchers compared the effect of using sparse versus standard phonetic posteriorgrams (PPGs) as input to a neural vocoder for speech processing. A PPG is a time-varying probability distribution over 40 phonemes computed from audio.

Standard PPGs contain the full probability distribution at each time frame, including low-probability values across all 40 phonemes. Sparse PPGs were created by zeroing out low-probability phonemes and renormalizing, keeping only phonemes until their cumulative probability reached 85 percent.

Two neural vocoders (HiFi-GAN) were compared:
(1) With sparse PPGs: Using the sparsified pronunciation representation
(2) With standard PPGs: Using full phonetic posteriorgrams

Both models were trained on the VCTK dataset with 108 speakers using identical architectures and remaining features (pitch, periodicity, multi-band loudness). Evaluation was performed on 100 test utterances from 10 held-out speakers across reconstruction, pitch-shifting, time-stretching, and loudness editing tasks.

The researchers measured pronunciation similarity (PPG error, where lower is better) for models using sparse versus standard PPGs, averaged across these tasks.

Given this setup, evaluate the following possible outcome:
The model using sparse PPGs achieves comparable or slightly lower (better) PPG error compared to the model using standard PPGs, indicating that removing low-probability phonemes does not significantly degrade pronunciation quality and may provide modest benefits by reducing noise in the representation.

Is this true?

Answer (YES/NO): YES